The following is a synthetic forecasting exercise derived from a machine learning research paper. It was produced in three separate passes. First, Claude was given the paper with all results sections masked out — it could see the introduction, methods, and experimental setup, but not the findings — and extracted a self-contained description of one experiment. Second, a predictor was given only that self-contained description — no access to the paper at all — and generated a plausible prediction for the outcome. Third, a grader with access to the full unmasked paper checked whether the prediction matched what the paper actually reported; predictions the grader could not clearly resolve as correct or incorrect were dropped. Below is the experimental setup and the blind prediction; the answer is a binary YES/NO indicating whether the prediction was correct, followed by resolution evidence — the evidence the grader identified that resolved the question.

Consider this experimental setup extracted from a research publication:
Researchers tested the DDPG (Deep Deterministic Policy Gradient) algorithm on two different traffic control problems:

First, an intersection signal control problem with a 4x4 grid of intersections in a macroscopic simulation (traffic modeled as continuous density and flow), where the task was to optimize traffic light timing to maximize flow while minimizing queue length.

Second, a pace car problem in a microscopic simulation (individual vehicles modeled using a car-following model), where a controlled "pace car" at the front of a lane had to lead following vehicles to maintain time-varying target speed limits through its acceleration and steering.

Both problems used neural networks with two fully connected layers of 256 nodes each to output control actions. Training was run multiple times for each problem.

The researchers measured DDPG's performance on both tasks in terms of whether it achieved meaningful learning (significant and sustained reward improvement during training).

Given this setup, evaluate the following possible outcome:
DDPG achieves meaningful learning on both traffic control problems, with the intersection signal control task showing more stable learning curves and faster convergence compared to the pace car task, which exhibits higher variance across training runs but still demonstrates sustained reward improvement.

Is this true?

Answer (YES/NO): NO